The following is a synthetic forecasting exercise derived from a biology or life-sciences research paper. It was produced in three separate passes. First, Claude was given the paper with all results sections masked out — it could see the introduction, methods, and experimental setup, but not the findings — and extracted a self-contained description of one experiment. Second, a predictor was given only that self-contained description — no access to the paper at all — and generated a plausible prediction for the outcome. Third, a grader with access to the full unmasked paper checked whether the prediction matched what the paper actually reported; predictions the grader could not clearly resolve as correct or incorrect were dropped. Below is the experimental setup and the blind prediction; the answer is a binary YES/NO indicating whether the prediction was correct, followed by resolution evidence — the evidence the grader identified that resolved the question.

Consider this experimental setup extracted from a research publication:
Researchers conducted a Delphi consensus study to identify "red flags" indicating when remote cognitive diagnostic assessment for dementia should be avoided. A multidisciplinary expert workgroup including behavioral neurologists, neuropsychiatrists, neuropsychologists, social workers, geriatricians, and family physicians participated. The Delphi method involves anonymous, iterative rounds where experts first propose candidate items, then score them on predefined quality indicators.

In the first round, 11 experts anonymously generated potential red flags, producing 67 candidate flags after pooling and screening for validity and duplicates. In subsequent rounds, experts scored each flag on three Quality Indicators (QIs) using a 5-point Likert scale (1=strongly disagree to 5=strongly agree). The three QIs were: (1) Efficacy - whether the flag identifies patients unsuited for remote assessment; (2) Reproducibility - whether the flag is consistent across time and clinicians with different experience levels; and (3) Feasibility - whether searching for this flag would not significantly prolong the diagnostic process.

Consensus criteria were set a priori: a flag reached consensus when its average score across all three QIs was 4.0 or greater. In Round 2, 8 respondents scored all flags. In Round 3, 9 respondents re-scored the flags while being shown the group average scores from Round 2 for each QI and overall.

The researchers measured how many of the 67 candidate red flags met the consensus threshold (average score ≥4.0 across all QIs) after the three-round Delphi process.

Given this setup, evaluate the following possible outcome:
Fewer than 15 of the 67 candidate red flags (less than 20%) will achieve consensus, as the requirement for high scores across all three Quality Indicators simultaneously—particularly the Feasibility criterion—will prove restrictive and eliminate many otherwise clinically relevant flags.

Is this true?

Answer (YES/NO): NO